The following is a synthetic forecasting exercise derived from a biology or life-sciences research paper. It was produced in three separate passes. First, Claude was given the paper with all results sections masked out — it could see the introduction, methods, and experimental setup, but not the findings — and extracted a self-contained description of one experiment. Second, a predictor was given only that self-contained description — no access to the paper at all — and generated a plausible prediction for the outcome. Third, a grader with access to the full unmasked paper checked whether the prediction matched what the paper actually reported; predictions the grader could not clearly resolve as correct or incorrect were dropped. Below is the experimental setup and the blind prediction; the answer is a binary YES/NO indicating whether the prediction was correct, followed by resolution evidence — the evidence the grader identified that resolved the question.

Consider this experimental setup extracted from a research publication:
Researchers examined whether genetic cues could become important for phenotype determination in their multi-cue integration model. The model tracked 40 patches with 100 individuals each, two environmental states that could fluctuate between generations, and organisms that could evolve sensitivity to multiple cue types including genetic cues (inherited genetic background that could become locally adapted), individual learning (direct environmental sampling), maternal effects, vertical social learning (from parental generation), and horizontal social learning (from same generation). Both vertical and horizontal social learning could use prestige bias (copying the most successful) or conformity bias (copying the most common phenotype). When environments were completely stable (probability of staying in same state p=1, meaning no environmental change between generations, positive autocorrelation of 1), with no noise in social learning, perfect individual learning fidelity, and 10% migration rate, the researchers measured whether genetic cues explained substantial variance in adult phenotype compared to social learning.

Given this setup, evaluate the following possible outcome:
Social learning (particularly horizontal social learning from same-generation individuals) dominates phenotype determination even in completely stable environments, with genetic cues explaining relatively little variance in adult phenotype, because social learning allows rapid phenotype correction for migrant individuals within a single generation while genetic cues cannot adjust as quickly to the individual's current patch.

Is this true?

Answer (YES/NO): YES